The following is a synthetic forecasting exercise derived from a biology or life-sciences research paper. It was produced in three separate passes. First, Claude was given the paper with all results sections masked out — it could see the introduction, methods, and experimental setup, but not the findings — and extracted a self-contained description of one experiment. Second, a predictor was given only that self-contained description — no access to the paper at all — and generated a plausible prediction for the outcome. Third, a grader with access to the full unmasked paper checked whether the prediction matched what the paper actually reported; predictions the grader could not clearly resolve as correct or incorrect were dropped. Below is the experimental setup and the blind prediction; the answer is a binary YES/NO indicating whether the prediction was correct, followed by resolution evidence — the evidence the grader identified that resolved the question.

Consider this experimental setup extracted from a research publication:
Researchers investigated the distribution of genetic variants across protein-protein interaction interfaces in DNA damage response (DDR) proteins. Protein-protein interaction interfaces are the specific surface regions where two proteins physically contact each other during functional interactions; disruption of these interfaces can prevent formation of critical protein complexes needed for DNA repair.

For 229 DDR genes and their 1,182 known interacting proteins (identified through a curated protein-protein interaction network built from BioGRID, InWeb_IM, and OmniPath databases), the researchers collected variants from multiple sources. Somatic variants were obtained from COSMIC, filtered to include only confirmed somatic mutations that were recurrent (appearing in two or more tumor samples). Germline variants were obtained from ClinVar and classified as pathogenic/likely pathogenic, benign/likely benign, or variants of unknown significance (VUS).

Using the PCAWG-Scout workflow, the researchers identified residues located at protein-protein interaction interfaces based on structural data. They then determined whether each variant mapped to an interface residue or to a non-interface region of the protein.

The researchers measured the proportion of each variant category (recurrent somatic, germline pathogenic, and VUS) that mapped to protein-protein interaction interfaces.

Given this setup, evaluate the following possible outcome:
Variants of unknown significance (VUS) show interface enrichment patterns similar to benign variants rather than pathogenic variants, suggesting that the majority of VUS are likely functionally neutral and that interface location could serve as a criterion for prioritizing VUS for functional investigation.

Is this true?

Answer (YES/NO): NO